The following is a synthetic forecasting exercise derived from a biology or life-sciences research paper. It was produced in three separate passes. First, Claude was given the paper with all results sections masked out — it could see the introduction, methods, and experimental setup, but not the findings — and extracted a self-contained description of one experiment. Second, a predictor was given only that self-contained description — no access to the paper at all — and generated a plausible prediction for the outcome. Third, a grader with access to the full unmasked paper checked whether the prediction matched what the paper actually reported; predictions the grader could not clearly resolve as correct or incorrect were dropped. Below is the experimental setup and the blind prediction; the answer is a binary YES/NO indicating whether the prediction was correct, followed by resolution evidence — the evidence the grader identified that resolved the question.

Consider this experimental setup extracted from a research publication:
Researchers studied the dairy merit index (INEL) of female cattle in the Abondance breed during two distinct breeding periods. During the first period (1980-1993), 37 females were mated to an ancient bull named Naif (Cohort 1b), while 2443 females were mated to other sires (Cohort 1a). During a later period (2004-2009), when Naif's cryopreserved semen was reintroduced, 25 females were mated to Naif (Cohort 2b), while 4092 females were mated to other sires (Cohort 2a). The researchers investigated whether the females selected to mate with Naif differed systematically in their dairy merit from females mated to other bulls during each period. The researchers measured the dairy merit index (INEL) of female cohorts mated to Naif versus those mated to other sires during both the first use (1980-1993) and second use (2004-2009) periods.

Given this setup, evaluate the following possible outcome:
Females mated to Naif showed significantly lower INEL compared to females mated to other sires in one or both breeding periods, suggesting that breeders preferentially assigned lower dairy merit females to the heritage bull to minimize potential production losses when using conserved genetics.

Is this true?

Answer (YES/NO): NO